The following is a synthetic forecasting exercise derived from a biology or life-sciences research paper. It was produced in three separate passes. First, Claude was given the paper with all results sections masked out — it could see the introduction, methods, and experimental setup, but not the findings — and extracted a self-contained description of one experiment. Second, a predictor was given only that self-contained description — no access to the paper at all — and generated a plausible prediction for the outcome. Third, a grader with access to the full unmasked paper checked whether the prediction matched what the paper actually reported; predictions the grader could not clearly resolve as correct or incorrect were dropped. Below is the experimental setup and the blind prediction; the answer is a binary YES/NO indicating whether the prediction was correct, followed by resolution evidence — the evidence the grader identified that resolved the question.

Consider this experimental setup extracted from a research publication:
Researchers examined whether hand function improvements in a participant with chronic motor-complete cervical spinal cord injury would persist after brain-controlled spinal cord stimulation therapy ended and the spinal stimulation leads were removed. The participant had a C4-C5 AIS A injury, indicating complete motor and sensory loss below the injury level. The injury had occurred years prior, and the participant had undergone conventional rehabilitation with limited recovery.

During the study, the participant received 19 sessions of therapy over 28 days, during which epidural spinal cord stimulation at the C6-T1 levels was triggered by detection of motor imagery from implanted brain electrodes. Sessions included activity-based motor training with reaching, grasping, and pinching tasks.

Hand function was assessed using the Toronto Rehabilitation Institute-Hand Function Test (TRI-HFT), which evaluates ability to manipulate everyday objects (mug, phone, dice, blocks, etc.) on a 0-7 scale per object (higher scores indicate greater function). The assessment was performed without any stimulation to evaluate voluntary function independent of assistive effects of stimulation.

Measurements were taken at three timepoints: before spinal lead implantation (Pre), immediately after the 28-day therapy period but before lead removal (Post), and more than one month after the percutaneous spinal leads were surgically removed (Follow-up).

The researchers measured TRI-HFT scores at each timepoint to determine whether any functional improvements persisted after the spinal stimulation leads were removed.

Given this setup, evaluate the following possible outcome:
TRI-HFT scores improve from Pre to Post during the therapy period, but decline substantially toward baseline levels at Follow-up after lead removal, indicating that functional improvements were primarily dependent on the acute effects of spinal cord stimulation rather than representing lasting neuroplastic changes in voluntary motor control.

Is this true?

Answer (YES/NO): NO